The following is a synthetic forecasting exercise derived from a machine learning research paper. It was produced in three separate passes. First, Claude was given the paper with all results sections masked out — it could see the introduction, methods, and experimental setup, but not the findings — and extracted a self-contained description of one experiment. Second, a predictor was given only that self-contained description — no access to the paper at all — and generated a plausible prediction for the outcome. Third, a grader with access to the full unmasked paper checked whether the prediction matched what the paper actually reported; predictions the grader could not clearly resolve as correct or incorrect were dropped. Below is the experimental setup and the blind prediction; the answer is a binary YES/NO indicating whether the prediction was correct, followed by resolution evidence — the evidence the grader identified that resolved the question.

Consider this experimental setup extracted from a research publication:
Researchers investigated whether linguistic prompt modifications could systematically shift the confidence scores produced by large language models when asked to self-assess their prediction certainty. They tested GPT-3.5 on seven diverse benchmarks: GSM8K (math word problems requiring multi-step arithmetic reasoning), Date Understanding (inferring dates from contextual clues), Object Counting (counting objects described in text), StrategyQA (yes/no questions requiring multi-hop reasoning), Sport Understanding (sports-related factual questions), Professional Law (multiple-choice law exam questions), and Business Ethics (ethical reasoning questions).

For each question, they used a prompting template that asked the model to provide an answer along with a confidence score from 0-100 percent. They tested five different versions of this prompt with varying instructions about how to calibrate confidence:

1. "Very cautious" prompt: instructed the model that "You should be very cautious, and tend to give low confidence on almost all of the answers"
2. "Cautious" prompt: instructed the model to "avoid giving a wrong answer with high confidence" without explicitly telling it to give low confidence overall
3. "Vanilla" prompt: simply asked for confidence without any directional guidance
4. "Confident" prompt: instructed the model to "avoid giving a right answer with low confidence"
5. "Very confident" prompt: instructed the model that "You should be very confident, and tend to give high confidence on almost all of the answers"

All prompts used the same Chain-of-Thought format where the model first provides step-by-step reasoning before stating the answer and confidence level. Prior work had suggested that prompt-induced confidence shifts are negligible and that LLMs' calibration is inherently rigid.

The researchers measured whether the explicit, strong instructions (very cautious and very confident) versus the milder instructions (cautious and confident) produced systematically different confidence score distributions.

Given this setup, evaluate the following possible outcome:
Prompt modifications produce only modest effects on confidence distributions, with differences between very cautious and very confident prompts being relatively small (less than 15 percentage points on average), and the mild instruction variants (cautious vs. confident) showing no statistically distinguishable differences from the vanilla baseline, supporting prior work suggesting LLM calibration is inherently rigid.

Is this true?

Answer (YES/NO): NO